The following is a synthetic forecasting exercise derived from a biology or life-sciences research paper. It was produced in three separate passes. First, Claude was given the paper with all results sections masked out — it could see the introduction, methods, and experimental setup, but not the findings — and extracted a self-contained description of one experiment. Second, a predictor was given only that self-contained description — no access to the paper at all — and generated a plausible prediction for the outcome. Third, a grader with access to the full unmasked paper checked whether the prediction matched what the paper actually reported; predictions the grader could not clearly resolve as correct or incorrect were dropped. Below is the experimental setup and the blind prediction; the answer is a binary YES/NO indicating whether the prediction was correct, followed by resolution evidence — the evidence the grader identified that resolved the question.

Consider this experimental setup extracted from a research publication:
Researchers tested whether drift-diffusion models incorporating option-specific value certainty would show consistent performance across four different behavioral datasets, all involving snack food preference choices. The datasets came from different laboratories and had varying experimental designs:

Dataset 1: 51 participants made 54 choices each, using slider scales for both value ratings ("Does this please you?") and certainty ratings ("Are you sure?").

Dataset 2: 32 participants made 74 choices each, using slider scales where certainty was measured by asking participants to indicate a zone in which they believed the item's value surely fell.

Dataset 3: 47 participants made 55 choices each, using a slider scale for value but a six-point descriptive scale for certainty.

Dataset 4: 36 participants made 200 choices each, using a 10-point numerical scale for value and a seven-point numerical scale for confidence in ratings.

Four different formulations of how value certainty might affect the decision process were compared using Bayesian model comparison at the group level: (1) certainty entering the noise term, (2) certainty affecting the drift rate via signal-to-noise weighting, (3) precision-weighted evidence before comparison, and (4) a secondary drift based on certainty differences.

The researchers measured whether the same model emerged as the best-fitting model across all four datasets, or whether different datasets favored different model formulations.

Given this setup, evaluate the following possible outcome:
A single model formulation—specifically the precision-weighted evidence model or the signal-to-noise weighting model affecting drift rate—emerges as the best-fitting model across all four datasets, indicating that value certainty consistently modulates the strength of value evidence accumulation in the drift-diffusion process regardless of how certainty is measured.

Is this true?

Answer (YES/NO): YES